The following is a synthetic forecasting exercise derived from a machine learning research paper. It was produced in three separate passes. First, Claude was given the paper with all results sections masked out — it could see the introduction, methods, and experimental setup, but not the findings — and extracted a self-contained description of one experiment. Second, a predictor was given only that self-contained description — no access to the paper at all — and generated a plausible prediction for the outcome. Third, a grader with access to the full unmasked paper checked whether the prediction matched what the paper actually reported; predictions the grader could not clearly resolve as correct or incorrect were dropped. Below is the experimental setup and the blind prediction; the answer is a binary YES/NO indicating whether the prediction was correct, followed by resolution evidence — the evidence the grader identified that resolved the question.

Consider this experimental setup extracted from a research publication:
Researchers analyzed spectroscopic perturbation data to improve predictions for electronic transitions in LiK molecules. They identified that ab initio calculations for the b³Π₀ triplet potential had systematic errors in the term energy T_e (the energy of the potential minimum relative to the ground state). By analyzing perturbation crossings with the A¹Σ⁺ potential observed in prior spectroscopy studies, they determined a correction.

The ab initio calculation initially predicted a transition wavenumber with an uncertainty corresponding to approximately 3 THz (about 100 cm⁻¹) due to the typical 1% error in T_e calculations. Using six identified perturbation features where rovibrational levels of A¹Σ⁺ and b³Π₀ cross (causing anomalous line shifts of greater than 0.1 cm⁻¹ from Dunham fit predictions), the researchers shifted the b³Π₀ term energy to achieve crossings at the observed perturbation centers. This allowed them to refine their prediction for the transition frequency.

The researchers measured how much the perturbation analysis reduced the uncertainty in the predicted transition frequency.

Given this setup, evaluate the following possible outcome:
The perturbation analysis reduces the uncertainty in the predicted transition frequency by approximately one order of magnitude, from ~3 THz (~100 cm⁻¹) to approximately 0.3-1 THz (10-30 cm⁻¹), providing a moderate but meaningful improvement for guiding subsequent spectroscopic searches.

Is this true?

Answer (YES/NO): YES